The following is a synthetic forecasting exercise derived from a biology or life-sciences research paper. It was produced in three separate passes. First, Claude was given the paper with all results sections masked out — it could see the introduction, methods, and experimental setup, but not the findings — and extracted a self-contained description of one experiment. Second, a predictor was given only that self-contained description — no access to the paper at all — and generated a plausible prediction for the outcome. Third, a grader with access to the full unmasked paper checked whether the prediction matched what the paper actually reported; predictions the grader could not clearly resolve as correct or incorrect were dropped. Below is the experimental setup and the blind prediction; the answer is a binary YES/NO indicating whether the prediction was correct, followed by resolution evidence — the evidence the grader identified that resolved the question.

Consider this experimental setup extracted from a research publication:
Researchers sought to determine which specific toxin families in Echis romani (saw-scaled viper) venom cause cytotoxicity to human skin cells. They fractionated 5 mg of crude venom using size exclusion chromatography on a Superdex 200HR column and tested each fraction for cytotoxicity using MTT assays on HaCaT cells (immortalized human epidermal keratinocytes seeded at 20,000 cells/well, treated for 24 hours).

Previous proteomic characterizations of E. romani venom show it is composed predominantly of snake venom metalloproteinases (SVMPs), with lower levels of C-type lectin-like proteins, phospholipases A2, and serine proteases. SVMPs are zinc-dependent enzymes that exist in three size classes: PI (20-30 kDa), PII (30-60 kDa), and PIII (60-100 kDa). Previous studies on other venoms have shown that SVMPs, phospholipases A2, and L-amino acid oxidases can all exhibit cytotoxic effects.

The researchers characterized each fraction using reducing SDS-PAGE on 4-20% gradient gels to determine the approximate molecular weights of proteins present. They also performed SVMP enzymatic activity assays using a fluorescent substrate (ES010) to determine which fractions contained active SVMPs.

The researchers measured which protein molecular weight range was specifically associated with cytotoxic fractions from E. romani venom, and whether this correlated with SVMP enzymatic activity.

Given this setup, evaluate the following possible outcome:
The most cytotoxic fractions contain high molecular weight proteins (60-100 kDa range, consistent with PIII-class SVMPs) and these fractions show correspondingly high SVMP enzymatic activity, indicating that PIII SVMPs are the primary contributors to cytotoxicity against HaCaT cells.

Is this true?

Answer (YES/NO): YES